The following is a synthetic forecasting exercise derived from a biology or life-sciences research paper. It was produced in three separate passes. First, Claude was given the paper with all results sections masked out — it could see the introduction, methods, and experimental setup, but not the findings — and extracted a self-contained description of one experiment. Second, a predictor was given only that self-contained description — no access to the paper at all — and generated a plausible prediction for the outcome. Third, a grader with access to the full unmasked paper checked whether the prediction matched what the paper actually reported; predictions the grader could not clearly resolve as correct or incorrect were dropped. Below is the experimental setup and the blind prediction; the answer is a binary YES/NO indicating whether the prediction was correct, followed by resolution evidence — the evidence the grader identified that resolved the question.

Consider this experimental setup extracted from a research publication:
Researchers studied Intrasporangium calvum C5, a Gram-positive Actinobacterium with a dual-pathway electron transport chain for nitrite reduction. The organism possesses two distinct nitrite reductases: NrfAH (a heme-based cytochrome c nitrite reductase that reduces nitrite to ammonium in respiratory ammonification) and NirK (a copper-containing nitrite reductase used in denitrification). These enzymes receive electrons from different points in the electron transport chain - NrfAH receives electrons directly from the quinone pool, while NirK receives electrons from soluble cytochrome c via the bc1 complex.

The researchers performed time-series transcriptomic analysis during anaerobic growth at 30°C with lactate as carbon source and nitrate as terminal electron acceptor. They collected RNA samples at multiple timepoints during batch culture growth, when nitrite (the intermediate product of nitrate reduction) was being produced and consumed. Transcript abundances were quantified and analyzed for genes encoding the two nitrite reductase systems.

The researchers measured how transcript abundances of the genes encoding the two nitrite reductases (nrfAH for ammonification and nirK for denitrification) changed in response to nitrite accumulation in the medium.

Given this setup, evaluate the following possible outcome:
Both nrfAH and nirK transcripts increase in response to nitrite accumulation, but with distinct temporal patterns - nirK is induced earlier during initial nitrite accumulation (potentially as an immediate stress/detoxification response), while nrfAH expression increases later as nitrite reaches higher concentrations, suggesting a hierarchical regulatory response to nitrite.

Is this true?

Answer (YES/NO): NO